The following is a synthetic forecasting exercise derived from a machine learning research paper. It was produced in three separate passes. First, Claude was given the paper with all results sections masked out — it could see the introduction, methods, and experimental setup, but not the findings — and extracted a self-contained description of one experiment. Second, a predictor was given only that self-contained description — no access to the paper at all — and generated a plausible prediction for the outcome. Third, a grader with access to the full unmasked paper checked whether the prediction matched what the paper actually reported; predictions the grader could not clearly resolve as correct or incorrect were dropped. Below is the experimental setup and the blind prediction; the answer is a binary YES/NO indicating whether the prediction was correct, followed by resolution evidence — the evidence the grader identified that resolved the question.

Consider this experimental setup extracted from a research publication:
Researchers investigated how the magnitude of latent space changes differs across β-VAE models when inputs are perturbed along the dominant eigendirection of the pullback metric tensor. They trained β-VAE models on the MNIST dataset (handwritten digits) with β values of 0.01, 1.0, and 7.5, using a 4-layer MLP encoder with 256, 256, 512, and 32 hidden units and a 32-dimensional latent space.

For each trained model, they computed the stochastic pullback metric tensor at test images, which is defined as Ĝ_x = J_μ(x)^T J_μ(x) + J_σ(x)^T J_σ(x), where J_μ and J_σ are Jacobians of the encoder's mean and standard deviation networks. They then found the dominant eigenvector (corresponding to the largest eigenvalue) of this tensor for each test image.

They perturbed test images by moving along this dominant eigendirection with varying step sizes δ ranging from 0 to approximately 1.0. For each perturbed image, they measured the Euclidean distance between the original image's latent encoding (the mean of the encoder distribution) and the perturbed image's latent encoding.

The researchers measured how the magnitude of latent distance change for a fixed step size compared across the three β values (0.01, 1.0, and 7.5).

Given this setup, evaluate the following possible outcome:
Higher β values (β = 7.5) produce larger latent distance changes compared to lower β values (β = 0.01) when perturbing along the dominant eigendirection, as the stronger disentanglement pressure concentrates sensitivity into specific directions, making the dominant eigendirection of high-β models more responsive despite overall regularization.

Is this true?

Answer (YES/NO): NO